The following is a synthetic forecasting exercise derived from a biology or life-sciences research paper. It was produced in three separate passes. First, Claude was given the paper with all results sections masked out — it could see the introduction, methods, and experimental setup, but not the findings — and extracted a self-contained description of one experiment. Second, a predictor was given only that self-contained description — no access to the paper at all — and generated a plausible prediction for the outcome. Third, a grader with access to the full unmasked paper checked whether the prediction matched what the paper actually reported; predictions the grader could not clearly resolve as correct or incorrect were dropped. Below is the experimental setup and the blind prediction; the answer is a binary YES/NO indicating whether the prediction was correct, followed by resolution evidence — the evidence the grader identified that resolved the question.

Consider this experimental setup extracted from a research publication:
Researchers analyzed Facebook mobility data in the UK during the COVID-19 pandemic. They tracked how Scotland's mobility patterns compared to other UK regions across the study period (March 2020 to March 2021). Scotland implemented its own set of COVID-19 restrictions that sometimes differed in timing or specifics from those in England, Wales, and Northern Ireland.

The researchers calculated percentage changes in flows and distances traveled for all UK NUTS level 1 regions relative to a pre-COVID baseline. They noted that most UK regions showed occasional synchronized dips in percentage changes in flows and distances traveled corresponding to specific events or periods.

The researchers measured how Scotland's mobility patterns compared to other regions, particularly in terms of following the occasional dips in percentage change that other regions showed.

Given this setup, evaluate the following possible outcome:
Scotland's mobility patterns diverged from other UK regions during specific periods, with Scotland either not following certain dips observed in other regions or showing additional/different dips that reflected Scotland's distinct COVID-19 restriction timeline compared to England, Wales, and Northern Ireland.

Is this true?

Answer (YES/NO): YES